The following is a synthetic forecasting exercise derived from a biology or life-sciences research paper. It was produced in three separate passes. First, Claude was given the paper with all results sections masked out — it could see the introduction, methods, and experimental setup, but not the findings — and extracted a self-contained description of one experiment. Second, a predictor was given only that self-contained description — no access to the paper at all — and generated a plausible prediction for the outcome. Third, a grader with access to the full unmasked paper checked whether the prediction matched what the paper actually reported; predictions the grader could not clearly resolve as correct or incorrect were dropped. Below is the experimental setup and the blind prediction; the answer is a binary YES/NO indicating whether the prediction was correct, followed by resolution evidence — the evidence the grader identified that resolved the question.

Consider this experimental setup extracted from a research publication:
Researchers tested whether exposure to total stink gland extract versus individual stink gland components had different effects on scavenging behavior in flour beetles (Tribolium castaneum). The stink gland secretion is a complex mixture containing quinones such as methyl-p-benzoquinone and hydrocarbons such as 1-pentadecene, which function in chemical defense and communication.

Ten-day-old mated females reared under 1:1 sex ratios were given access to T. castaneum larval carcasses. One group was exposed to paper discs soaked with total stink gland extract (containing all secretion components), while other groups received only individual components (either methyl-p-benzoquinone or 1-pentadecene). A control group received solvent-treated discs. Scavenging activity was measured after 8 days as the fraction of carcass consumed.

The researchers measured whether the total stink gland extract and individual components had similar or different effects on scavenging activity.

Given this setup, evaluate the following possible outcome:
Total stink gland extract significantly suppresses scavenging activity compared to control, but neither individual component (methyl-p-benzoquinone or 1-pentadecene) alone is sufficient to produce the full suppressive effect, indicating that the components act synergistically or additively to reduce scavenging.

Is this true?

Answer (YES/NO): NO